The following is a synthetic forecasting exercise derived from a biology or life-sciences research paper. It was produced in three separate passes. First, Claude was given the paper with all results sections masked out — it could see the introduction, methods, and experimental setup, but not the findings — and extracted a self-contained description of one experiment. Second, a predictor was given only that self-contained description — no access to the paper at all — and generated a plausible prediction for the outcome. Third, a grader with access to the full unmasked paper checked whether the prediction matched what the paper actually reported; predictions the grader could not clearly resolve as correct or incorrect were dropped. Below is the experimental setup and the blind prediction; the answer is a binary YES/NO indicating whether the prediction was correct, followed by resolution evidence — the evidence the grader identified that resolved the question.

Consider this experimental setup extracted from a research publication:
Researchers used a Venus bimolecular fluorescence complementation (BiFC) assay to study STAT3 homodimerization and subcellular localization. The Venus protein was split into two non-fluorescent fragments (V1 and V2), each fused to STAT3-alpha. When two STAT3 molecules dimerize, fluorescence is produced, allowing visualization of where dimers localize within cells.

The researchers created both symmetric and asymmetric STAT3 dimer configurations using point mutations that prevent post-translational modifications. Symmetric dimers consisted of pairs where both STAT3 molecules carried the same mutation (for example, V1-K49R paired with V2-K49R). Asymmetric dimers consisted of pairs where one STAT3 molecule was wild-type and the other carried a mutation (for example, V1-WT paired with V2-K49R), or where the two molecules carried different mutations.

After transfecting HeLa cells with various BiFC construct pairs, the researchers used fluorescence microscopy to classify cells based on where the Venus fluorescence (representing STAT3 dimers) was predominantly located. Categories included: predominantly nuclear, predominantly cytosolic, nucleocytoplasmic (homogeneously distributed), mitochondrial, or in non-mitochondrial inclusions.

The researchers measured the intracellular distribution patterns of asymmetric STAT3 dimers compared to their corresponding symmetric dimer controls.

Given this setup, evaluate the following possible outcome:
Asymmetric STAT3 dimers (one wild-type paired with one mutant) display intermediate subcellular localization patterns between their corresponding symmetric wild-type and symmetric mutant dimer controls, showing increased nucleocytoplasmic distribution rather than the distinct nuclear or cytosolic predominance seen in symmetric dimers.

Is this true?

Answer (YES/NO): NO